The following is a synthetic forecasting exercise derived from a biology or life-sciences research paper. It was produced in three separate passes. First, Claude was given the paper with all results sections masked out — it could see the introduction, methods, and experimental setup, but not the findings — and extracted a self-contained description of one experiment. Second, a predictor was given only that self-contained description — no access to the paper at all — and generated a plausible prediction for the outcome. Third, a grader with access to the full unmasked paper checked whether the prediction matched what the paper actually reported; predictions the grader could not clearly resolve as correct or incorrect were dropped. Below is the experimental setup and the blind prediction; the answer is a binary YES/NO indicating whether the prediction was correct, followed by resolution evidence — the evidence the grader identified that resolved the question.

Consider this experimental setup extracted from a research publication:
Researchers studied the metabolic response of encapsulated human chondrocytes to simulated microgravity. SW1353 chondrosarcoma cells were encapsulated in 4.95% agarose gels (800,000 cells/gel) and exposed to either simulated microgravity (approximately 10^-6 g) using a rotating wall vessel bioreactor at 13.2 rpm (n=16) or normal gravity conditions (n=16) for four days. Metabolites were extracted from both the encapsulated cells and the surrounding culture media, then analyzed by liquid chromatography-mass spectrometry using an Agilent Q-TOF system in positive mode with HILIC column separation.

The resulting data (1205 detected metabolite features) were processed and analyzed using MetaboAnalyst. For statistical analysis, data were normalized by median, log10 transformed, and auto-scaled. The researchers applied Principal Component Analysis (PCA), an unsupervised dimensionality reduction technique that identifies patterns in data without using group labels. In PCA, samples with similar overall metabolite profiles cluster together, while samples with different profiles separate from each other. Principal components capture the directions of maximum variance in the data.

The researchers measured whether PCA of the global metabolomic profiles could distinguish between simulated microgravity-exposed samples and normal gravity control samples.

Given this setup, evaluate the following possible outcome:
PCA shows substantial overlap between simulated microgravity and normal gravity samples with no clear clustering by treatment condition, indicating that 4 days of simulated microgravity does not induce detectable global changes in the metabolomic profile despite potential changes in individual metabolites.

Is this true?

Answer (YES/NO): YES